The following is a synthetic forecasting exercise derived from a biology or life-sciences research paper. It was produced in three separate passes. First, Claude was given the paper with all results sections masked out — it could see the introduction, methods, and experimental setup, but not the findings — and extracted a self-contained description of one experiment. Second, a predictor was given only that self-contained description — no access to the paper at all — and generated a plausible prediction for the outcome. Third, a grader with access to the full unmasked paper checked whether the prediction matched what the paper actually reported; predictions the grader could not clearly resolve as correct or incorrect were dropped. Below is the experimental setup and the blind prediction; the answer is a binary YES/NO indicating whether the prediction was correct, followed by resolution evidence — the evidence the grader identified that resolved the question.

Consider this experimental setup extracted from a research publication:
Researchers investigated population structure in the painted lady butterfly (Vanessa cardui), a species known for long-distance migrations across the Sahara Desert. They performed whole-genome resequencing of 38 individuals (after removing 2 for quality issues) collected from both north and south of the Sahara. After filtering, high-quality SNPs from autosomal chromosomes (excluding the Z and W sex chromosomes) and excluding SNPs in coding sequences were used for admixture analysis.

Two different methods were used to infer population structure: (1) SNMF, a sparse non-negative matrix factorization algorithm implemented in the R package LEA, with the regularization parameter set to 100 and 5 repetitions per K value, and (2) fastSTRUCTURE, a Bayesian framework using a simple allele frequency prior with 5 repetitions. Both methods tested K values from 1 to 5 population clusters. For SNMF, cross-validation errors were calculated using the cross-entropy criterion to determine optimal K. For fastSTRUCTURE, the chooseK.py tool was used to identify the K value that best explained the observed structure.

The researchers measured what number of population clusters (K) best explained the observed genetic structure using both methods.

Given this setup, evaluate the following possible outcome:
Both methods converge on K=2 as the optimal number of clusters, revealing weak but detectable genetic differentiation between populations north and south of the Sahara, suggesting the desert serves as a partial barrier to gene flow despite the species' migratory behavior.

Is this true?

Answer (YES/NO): NO